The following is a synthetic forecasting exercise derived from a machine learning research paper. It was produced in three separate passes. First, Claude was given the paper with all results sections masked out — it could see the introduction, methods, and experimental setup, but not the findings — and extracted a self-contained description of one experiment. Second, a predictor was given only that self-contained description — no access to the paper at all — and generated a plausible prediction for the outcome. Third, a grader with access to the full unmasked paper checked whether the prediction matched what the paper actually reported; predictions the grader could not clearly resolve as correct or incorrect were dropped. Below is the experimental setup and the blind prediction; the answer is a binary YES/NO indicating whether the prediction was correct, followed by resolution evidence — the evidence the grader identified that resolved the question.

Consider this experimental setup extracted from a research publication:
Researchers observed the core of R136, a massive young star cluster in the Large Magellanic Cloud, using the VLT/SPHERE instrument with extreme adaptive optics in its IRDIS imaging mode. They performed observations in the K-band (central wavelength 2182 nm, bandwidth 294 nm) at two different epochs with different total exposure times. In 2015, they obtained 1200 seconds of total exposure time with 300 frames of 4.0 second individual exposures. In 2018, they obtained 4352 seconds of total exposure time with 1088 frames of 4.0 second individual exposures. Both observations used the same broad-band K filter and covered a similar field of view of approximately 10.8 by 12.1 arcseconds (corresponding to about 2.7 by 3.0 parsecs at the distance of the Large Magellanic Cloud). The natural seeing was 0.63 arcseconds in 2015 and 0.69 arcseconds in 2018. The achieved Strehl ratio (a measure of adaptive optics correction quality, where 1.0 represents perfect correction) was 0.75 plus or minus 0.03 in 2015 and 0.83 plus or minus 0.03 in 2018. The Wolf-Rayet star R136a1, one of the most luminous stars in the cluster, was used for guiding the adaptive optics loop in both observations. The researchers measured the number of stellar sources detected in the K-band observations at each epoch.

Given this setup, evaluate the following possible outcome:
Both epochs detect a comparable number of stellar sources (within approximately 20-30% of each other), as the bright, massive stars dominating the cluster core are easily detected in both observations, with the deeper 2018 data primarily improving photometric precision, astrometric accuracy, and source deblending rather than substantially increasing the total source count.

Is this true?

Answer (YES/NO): NO